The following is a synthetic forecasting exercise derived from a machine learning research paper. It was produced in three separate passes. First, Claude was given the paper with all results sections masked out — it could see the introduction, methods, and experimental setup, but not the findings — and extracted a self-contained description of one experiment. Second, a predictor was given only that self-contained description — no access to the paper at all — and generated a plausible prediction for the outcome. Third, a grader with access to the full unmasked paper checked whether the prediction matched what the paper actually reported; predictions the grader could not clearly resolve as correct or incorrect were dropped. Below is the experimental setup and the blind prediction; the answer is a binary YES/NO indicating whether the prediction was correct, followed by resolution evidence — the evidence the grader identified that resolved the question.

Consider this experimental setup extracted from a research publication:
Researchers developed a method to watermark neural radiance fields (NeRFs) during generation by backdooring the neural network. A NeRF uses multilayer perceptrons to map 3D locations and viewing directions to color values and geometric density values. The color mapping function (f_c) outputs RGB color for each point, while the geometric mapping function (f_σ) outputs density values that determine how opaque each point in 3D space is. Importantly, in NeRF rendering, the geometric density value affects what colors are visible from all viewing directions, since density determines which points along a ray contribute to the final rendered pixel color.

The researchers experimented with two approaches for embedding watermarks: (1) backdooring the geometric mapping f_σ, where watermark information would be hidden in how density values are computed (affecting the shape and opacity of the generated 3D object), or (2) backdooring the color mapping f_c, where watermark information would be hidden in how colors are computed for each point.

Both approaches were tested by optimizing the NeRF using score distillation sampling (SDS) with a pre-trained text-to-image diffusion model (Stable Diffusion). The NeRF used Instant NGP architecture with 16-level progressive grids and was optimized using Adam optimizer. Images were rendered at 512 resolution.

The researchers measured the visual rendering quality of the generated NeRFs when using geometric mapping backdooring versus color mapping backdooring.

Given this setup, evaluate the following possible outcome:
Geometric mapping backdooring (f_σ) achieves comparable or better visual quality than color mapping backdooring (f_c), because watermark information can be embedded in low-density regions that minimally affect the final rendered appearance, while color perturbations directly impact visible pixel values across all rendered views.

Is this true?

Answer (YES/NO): NO